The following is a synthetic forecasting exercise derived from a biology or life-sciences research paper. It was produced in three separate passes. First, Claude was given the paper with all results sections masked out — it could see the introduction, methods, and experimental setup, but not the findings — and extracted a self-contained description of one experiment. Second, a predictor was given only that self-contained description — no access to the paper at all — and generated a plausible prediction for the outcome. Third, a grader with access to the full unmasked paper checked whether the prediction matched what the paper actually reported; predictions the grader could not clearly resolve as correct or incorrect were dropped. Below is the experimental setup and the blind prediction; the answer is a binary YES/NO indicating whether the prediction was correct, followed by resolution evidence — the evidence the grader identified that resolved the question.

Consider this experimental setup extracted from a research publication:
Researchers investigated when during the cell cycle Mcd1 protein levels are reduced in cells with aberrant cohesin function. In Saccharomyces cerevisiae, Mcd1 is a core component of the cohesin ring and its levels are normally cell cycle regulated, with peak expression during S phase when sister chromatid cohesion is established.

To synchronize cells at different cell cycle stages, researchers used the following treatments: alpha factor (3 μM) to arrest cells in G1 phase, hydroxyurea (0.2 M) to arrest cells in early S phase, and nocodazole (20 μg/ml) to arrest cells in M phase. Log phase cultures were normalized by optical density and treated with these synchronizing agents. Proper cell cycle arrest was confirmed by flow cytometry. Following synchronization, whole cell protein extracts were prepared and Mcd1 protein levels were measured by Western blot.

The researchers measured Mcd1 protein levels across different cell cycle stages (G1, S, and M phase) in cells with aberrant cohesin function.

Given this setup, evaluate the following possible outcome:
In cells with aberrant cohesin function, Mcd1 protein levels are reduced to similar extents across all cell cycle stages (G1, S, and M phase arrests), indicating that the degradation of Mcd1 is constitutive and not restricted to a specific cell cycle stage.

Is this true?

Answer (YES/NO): NO